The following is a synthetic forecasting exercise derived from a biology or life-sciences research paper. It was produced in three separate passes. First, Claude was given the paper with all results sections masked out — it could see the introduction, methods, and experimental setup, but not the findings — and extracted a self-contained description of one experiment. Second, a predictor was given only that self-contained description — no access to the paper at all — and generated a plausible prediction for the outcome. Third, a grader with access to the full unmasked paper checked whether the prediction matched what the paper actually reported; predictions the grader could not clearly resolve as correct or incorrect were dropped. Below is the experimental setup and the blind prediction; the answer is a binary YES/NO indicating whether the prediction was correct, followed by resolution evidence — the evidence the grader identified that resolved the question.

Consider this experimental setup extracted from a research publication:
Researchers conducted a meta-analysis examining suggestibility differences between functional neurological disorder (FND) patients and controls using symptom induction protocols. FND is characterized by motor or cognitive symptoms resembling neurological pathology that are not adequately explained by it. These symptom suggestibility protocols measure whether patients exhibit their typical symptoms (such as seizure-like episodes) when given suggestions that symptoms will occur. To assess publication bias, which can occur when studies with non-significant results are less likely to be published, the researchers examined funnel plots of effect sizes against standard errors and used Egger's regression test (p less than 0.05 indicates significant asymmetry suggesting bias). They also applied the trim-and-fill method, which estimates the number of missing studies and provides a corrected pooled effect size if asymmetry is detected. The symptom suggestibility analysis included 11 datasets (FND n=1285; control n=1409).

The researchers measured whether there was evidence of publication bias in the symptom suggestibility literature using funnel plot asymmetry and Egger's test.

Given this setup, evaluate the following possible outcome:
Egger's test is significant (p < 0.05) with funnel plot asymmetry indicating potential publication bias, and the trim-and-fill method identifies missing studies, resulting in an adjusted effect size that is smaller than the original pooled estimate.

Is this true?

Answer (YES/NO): NO